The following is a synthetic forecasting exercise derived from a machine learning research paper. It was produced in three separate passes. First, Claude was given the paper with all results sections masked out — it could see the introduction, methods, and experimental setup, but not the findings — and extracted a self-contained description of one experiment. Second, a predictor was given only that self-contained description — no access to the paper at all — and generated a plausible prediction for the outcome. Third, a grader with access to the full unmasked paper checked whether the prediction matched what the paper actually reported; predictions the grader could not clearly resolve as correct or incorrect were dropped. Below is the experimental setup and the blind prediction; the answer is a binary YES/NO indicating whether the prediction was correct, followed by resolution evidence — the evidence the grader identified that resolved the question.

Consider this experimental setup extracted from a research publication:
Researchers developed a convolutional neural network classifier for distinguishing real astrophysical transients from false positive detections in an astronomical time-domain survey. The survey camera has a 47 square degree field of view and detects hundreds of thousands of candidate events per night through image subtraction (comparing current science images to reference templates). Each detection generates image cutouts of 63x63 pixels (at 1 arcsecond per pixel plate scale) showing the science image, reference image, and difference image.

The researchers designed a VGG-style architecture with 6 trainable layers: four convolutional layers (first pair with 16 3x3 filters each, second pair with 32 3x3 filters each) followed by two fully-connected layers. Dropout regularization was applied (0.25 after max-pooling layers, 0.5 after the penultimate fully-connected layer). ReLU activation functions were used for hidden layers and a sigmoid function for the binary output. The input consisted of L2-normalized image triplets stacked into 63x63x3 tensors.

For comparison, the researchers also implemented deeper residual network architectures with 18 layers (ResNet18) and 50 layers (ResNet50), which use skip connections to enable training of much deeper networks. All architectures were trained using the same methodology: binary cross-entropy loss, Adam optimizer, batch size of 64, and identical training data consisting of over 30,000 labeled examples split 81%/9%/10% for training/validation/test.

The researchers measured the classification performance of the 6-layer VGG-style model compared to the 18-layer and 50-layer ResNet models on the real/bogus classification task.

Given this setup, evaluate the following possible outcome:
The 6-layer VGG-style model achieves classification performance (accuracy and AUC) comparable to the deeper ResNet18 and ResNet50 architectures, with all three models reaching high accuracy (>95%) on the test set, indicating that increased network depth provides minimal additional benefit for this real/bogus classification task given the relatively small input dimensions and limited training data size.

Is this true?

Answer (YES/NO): YES